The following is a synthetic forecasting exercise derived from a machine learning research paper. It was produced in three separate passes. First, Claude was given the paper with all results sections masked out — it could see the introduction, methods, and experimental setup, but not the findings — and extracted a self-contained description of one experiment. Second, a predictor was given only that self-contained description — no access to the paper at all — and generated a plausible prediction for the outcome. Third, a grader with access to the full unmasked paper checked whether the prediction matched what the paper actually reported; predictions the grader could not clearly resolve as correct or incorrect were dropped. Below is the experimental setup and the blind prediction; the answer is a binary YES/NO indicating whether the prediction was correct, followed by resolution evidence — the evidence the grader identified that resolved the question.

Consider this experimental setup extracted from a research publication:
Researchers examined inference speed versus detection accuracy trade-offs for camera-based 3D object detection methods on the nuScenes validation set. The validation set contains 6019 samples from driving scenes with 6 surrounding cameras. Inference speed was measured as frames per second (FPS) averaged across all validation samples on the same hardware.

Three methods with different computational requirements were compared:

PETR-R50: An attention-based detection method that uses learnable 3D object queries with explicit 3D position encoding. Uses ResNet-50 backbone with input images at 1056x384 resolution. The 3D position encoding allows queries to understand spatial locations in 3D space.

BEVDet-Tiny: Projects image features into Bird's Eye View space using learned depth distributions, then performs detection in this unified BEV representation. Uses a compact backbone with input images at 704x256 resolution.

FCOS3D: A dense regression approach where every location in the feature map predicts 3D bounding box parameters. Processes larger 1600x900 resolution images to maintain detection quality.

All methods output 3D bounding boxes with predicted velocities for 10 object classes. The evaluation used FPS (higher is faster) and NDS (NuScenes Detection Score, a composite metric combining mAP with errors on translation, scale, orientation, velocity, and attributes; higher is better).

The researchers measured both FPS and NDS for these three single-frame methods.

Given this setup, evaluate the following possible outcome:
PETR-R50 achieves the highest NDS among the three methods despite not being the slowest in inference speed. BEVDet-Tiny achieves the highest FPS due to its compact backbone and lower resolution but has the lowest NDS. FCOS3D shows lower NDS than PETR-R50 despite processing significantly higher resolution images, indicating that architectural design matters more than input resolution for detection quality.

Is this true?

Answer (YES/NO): NO